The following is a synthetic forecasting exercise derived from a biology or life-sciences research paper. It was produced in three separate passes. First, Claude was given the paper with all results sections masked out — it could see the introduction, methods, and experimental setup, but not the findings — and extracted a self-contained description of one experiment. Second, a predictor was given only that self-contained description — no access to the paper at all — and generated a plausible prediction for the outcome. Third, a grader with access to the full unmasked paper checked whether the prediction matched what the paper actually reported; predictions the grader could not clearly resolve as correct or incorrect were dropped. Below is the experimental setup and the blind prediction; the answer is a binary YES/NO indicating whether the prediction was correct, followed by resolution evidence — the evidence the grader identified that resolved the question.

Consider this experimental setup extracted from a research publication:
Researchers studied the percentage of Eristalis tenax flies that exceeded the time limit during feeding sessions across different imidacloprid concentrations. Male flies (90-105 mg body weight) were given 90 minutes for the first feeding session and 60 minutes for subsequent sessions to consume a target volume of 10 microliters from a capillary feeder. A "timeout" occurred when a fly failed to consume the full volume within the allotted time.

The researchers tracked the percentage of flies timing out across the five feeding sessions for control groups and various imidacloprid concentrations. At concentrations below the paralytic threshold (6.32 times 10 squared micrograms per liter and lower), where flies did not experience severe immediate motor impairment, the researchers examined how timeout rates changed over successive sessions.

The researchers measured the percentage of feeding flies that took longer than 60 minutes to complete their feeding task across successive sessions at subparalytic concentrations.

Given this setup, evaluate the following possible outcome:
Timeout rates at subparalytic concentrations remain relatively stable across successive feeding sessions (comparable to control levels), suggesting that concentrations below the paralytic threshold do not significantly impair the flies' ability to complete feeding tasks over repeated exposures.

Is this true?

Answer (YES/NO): NO